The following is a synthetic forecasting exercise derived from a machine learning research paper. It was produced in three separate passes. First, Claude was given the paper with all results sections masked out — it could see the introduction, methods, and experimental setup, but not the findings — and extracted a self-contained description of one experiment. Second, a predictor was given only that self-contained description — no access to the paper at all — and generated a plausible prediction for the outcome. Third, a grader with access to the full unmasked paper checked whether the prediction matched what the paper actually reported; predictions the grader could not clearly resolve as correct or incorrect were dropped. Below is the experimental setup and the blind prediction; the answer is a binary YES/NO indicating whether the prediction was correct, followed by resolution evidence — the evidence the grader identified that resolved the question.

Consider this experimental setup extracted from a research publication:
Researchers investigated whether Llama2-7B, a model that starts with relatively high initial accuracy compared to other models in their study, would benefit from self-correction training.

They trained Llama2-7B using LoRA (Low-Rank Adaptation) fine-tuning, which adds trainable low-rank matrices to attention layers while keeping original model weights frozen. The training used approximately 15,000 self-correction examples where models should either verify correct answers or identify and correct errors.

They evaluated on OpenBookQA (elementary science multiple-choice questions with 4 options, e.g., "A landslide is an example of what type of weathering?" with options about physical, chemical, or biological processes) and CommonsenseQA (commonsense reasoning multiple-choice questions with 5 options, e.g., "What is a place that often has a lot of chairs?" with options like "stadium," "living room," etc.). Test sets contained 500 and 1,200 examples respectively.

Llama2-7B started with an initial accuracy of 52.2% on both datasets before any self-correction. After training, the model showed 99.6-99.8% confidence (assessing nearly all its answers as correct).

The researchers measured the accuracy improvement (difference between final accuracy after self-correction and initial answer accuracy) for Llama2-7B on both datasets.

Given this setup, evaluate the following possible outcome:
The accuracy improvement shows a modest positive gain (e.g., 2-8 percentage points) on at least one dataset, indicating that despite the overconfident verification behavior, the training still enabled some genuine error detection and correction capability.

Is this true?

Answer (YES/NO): NO